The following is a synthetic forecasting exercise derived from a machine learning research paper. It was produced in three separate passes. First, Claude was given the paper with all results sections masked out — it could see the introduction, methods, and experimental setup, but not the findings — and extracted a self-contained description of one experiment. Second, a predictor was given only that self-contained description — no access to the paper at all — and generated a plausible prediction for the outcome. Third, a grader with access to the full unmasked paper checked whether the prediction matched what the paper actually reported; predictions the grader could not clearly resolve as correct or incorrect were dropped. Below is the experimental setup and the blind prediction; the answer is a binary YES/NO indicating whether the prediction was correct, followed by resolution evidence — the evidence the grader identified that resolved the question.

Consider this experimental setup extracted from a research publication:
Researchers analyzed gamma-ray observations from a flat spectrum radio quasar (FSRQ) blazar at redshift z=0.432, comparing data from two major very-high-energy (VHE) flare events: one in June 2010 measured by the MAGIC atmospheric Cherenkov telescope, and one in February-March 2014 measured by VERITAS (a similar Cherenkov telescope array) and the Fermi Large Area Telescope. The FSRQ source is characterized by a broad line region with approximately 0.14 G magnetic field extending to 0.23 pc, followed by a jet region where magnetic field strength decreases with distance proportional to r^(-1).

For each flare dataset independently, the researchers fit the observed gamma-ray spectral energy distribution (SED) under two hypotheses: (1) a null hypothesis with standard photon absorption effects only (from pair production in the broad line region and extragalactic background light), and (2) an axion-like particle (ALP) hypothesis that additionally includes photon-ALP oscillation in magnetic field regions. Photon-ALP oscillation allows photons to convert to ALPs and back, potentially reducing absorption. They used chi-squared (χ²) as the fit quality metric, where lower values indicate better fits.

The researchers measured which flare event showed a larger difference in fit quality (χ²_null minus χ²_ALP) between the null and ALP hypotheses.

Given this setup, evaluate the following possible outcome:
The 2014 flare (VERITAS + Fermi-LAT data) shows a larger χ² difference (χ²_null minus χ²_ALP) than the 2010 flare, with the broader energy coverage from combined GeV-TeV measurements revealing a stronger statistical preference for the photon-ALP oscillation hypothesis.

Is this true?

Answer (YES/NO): YES